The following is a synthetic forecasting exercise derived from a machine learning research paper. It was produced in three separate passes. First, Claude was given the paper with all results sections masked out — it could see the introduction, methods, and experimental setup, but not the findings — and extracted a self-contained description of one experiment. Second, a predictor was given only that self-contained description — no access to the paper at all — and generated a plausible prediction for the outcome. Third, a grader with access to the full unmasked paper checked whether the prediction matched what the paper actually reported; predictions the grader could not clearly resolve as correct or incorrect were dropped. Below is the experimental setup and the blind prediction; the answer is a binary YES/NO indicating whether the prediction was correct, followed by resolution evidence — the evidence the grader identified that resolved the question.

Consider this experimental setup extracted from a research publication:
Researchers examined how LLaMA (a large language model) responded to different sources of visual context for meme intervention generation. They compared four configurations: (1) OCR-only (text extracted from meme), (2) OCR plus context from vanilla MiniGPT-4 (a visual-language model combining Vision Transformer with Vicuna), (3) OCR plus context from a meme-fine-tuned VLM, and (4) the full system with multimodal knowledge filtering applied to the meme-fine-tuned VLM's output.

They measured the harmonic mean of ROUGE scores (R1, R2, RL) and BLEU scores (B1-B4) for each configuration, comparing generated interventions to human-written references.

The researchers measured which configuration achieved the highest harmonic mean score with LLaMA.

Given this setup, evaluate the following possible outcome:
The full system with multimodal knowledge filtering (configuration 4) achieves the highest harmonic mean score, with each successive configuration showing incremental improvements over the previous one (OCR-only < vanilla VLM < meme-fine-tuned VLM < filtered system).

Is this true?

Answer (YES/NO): NO